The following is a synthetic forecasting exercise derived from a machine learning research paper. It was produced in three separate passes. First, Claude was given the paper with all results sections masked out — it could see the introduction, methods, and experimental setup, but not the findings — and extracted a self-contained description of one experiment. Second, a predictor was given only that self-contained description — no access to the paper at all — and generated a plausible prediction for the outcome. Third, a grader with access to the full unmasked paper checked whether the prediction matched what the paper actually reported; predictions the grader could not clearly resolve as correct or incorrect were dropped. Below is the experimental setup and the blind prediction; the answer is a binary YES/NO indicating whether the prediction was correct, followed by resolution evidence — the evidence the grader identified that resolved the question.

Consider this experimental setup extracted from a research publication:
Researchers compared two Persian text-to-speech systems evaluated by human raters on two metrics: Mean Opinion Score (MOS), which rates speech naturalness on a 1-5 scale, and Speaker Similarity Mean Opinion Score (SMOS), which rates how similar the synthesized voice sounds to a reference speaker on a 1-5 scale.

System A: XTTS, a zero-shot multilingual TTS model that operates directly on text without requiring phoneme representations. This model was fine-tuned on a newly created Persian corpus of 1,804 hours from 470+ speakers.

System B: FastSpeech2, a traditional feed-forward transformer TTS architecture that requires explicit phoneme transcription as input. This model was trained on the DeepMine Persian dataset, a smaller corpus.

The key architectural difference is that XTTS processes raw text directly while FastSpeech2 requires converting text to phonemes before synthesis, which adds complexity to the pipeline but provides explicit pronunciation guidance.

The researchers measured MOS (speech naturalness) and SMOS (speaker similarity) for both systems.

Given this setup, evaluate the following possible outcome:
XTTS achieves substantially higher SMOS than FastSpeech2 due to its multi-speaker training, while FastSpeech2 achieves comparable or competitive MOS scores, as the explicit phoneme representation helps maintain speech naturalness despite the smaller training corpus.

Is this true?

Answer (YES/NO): NO